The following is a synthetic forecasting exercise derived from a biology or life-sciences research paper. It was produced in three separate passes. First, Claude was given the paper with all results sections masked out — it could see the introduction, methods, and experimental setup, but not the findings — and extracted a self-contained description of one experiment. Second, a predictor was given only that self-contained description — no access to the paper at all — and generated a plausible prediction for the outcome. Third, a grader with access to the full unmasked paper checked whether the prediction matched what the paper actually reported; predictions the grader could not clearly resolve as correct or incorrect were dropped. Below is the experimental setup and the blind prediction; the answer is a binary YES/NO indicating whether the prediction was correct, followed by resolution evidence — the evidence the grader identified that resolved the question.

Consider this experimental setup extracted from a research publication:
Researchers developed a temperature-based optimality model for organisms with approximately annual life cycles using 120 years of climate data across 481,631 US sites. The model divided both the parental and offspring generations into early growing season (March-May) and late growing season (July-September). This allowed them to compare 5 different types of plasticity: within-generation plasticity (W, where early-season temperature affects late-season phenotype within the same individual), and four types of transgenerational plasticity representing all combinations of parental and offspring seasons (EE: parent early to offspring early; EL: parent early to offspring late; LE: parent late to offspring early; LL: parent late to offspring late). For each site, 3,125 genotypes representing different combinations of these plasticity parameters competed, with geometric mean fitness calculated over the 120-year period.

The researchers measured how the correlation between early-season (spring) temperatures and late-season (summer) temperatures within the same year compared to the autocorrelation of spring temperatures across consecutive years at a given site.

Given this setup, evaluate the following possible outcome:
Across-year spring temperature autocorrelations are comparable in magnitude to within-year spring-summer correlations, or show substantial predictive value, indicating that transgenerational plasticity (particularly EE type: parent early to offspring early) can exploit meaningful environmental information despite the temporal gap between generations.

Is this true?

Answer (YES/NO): NO